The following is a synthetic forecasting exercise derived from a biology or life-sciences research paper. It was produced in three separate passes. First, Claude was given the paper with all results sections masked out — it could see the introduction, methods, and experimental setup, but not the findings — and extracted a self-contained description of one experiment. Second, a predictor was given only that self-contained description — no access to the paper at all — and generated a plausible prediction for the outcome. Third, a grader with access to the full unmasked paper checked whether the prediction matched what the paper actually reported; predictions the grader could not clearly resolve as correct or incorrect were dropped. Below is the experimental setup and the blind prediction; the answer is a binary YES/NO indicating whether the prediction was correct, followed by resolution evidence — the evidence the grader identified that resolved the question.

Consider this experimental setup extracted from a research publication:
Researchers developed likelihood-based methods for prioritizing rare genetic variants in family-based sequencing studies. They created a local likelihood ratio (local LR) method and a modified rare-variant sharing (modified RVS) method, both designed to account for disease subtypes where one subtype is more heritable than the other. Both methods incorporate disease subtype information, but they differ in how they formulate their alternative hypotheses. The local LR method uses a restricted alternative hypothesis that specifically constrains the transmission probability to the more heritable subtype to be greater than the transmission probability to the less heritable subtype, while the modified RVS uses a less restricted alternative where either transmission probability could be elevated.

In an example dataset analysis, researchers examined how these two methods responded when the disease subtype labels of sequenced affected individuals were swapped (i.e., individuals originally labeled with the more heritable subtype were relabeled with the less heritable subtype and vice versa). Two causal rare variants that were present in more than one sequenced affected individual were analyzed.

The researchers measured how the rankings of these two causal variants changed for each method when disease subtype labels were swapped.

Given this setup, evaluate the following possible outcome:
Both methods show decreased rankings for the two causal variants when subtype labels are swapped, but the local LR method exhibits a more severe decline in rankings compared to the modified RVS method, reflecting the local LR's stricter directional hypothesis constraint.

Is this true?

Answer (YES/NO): NO